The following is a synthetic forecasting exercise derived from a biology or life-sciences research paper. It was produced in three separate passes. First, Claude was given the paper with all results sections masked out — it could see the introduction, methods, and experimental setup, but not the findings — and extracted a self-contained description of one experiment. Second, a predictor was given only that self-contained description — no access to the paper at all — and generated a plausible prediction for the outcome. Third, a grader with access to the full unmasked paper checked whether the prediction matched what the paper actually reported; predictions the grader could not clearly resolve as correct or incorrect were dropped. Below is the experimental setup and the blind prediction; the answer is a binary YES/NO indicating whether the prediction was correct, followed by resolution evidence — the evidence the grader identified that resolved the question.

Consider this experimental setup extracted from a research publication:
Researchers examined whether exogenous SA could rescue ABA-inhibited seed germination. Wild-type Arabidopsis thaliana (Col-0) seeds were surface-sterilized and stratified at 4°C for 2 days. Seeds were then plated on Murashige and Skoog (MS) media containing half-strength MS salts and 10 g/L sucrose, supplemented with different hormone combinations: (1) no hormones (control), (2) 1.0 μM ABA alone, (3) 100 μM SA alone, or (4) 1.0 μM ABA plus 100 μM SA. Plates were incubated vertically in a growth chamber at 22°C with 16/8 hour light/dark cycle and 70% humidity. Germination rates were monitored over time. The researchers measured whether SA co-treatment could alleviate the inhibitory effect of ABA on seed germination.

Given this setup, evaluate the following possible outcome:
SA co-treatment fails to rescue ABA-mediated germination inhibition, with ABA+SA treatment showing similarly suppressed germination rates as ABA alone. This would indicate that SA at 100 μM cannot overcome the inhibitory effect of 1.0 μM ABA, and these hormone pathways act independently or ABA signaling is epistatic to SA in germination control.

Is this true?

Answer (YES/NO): NO